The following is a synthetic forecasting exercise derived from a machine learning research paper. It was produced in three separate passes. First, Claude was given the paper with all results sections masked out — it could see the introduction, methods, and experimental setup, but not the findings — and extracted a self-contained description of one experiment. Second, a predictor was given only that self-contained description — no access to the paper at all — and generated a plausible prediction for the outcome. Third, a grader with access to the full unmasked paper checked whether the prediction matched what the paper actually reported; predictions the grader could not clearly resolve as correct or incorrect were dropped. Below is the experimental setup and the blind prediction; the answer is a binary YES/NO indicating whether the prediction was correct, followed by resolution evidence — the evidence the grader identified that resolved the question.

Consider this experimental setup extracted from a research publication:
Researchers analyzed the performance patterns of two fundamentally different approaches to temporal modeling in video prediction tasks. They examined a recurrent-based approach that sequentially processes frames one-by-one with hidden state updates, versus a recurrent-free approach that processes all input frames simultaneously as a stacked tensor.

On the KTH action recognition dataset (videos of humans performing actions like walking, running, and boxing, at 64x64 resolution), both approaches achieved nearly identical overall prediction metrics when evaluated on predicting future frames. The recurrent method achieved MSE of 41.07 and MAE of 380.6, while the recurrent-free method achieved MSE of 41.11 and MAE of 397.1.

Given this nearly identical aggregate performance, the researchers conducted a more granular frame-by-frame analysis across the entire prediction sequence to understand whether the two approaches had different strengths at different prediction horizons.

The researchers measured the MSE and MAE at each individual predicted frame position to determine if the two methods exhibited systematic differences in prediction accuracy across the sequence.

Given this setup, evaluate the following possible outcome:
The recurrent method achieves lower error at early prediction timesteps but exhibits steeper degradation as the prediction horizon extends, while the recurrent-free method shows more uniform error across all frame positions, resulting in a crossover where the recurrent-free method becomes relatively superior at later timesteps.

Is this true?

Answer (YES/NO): YES